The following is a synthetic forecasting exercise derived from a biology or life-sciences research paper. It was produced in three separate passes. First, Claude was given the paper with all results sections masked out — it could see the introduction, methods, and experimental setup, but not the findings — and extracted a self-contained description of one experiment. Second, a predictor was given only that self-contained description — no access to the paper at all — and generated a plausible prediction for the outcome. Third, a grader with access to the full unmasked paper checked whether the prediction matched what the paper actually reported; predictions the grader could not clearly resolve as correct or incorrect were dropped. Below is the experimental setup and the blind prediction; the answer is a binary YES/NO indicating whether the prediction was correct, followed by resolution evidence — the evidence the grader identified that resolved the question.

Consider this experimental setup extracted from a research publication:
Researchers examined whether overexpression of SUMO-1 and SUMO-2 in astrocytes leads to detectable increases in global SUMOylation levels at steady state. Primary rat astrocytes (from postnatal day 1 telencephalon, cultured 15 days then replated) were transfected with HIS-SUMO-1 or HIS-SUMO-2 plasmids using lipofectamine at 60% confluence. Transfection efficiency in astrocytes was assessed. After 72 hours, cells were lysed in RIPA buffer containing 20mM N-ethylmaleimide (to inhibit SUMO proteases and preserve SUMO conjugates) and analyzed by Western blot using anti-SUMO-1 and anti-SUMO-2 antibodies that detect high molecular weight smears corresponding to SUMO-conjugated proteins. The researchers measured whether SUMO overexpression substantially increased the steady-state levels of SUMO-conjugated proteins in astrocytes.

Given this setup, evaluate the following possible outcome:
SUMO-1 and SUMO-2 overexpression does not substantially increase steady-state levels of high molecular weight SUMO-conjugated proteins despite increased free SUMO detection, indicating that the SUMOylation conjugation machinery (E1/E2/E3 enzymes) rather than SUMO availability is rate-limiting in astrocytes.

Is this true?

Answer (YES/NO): NO